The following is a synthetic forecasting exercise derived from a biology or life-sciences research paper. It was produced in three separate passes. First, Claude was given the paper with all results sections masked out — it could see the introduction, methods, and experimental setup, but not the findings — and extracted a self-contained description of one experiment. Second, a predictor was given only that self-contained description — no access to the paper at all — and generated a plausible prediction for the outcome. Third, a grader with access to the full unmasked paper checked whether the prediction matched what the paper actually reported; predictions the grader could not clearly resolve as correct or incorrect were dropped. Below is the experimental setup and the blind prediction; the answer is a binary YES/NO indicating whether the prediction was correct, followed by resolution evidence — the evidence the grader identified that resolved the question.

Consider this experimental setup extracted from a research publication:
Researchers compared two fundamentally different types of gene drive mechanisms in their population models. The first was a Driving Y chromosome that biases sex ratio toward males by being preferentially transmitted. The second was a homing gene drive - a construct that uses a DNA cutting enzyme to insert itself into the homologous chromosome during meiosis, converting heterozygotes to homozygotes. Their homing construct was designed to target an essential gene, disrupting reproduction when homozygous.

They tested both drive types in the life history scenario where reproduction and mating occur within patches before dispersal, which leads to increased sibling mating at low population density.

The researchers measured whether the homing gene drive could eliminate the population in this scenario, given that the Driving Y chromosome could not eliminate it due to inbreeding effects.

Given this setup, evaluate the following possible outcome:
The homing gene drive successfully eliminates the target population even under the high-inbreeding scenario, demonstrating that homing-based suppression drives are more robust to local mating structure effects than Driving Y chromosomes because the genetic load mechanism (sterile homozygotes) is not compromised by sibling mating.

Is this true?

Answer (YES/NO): NO